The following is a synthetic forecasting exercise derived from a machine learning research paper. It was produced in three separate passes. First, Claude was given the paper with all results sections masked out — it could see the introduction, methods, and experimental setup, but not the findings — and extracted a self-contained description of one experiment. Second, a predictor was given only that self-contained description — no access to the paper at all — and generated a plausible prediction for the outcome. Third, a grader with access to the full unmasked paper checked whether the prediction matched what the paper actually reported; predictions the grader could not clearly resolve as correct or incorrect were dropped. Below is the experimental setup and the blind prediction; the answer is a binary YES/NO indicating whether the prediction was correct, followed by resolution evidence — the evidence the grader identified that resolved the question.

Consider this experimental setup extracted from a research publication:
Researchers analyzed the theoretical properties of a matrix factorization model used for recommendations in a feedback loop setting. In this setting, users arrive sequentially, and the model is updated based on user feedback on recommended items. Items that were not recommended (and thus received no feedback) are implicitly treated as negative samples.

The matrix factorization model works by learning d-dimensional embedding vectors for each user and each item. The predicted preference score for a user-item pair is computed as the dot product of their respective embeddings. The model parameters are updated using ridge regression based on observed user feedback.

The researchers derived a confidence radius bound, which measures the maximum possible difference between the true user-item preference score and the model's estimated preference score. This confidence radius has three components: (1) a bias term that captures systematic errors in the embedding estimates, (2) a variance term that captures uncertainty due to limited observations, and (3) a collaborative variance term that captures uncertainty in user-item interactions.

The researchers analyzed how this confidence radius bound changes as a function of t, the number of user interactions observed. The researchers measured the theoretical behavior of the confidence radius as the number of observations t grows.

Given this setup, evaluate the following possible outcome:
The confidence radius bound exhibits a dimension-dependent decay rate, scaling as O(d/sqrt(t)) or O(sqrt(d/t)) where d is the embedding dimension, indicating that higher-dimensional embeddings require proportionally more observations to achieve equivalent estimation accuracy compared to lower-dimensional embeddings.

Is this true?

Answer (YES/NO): NO